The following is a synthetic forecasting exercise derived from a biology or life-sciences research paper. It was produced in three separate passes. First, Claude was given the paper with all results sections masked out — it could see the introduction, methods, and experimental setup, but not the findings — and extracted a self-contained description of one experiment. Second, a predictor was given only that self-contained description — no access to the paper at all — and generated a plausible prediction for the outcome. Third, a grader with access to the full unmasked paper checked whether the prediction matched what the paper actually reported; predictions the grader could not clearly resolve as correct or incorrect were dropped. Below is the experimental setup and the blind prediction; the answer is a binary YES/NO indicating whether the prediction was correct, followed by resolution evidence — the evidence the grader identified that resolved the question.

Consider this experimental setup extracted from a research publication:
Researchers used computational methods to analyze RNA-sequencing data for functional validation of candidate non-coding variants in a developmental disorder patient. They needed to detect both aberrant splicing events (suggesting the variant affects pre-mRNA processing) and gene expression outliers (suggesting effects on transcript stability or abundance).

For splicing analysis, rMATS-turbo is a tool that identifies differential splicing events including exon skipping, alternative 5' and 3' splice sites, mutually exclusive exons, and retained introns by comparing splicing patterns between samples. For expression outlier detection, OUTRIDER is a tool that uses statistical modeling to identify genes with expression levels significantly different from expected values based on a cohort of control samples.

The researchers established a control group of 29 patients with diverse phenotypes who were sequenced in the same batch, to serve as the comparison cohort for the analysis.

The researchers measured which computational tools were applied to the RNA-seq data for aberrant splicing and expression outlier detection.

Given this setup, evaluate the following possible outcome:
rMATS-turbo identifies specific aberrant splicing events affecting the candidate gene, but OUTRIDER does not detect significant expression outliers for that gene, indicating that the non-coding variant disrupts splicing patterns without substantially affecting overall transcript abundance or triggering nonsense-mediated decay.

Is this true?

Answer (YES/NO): YES